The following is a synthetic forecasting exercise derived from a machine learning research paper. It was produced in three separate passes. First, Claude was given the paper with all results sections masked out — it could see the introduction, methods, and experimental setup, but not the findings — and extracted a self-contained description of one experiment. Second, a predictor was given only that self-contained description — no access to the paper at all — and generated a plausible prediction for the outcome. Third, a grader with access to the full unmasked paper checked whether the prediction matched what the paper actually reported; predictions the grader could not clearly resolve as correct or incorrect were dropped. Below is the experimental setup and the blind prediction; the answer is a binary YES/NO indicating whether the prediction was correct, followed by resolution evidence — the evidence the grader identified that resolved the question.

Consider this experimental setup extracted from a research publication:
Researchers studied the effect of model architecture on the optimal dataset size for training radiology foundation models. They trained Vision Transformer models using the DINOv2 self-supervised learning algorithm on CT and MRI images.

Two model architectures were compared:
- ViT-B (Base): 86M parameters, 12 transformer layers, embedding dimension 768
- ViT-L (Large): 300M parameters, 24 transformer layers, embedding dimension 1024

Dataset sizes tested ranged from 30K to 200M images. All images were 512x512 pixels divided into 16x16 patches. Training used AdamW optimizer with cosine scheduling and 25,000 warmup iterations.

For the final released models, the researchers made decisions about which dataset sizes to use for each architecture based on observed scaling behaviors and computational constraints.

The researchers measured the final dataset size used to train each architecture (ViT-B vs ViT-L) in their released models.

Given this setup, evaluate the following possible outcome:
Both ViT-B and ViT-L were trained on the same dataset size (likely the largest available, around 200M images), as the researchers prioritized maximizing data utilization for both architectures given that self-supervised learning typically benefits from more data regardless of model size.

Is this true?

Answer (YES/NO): NO